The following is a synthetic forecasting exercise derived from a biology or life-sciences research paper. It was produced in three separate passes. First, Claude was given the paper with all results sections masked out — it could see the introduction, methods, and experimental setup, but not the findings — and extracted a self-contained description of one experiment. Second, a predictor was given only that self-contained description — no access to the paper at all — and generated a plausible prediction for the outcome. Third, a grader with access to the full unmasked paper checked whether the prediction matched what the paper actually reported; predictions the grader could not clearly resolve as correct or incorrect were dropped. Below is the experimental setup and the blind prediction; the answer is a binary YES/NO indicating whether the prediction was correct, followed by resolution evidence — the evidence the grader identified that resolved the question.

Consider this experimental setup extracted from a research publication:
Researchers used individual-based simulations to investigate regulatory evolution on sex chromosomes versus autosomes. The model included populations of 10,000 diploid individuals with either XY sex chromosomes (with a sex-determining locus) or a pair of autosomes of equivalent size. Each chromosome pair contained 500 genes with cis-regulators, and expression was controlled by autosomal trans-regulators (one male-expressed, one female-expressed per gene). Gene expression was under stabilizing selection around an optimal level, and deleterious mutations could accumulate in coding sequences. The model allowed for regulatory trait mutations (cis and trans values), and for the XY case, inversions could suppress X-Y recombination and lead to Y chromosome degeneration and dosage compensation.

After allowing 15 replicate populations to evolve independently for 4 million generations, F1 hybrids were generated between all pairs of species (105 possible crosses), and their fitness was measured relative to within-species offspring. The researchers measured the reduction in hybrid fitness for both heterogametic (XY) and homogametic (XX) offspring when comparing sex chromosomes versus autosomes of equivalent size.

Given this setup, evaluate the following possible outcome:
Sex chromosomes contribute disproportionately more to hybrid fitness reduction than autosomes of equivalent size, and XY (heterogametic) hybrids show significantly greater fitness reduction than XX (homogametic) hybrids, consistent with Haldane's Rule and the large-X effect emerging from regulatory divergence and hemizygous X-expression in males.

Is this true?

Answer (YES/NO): YES